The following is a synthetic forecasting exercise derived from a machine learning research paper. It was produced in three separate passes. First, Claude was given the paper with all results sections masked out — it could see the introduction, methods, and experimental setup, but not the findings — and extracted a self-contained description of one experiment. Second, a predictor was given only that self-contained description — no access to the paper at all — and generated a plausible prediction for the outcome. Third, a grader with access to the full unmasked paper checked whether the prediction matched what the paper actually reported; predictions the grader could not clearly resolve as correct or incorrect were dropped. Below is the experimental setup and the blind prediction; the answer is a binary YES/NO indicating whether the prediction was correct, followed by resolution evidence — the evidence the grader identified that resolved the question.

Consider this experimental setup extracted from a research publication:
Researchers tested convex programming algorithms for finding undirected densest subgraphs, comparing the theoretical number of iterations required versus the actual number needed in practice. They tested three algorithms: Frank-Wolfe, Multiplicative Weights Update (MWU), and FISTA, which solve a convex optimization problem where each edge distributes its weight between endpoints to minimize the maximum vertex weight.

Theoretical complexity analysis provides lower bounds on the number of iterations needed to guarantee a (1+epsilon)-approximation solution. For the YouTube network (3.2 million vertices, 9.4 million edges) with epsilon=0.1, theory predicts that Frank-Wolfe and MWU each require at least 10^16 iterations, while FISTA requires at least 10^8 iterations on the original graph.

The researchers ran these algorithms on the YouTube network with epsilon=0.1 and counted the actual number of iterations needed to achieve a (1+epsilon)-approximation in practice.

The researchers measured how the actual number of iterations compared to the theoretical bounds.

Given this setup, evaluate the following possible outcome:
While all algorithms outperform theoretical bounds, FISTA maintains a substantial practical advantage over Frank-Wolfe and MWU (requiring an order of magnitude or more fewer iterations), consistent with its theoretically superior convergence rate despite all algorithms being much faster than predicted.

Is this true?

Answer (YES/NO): NO